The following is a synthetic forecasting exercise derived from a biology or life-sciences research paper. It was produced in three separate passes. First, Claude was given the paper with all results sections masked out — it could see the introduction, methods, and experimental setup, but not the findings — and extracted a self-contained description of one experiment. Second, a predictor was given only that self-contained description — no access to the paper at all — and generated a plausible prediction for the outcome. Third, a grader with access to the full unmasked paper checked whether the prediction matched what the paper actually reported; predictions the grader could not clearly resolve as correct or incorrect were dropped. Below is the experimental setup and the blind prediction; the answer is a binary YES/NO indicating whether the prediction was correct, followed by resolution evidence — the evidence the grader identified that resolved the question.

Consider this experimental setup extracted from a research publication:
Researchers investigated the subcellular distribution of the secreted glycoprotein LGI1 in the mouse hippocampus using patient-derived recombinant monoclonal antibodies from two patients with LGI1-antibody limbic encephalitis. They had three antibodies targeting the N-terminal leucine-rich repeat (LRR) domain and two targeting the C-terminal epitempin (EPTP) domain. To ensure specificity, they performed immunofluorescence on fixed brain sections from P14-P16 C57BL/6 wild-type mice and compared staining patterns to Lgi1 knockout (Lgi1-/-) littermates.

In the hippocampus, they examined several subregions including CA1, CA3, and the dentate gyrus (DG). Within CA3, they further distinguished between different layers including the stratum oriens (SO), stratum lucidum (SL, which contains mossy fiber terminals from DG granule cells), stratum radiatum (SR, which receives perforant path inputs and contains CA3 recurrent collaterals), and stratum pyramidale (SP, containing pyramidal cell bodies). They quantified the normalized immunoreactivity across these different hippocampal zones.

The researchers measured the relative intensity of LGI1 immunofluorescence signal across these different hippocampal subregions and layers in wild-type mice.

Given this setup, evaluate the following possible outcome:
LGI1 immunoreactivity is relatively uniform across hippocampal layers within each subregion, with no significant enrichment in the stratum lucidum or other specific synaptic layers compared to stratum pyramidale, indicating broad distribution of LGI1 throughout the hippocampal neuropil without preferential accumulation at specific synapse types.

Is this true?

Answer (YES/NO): NO